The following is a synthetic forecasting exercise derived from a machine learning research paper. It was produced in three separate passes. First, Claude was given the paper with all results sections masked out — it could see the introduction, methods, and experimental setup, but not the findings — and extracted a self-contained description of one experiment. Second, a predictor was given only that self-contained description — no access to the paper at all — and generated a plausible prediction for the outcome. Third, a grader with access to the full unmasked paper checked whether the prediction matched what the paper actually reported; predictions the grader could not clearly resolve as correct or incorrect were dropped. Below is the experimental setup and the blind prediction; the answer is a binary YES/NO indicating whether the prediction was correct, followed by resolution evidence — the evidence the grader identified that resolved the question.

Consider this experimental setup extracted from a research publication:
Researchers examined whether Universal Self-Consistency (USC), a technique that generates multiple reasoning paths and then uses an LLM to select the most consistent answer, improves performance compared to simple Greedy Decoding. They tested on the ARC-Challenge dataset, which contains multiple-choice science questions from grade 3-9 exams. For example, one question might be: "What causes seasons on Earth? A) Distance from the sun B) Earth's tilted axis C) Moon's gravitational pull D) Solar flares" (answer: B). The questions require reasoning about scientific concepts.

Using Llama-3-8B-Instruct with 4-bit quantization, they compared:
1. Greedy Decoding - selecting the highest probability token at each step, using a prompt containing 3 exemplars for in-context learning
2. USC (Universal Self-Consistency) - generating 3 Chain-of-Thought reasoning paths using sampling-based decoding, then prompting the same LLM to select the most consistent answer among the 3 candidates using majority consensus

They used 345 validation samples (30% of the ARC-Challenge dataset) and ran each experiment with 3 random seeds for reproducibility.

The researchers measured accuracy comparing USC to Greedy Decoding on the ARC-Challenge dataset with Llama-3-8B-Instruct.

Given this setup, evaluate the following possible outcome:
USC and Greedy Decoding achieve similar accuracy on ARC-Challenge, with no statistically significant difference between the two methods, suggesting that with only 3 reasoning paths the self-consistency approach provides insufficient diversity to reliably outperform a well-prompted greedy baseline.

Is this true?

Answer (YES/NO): NO